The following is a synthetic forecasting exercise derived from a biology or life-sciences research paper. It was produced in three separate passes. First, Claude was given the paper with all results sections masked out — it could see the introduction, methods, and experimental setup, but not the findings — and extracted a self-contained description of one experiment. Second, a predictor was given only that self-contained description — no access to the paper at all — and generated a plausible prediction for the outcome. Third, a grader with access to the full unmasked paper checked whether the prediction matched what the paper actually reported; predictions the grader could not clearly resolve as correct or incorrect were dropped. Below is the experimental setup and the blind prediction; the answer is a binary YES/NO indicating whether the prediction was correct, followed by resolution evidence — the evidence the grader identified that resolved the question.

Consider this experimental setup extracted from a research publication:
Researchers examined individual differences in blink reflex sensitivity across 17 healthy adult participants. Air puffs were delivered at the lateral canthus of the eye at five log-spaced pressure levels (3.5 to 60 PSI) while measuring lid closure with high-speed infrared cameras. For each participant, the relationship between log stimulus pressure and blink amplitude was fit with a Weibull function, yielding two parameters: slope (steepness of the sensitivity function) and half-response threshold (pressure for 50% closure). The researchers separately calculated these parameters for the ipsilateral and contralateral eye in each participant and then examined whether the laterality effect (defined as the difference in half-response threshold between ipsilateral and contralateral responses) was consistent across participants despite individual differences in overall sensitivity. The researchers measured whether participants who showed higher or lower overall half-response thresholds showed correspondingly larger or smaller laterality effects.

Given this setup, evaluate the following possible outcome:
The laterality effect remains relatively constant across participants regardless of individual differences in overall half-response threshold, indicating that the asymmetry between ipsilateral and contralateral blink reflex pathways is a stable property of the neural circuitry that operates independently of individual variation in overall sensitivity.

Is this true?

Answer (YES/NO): YES